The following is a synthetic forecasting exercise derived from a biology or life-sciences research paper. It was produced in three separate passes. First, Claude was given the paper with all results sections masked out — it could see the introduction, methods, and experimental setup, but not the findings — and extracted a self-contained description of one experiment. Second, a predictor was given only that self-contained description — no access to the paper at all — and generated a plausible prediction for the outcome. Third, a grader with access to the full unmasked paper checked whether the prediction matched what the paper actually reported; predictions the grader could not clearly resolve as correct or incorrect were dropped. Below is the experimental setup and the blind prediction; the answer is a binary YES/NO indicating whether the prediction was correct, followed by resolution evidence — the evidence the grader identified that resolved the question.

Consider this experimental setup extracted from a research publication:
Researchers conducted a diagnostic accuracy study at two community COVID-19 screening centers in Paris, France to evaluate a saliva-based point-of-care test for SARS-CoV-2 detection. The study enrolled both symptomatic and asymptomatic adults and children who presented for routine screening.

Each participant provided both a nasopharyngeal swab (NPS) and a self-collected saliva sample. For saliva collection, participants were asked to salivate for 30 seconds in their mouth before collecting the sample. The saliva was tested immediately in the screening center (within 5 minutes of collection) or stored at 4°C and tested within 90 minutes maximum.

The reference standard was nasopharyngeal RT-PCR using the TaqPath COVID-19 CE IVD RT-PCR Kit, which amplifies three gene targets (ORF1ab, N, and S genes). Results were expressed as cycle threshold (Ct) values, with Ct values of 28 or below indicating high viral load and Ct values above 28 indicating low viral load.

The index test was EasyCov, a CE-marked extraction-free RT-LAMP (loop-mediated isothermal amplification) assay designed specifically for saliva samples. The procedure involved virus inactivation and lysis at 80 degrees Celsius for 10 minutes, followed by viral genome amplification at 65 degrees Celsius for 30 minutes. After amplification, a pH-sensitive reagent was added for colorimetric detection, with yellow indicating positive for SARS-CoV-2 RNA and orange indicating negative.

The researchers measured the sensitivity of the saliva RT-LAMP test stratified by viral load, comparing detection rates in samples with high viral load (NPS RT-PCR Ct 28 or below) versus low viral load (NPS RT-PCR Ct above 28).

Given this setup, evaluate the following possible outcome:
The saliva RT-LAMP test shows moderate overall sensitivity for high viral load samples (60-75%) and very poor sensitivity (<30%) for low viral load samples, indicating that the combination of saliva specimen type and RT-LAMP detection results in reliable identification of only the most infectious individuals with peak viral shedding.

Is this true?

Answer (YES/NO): NO